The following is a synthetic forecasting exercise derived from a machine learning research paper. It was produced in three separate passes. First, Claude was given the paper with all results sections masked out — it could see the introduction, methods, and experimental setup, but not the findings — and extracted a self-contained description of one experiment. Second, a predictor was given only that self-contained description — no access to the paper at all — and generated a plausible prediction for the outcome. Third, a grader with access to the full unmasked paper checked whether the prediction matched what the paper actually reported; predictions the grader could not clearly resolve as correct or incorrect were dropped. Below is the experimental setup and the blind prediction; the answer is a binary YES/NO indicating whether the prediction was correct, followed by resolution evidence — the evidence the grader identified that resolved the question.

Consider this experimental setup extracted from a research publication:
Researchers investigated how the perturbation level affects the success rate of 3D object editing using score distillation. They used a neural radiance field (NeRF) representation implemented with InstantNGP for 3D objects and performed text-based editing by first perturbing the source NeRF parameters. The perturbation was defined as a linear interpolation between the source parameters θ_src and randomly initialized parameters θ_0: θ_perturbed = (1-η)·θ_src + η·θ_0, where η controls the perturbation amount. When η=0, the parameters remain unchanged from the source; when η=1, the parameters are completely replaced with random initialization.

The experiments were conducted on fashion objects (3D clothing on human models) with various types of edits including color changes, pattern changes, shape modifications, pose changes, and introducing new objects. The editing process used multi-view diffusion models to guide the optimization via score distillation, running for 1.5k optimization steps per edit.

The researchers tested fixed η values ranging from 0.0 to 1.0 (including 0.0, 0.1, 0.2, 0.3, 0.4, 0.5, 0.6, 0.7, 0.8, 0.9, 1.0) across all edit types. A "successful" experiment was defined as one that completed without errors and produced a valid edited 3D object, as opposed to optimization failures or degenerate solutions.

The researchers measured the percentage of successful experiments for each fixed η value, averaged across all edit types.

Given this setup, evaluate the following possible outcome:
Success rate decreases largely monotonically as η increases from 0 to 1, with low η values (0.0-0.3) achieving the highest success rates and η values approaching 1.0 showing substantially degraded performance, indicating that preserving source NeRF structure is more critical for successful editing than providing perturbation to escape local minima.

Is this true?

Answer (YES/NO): NO